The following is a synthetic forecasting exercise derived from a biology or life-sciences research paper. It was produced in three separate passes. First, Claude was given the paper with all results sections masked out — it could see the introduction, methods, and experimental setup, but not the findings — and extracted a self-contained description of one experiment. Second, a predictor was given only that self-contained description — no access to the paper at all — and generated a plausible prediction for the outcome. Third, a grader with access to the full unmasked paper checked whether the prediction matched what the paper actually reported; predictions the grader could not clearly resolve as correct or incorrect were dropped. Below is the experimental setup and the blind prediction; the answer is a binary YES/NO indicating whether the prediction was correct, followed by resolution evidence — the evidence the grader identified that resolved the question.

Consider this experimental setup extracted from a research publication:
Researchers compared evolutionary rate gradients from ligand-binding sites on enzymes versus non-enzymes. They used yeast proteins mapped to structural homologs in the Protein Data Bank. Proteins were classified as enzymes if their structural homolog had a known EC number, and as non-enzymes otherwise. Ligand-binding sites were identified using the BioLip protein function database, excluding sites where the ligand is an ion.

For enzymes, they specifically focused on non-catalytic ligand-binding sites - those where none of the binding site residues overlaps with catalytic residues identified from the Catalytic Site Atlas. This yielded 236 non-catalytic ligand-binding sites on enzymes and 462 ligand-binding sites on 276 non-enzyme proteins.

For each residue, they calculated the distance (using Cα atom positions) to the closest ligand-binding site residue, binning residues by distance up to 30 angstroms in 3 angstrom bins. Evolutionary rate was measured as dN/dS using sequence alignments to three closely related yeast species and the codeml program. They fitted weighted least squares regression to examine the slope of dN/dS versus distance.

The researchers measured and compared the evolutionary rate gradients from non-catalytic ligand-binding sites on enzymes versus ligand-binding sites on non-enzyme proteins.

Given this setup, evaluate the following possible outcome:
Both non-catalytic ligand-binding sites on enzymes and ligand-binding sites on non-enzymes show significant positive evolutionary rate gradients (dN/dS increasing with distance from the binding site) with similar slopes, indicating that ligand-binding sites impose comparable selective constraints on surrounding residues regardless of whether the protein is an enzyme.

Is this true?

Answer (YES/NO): NO